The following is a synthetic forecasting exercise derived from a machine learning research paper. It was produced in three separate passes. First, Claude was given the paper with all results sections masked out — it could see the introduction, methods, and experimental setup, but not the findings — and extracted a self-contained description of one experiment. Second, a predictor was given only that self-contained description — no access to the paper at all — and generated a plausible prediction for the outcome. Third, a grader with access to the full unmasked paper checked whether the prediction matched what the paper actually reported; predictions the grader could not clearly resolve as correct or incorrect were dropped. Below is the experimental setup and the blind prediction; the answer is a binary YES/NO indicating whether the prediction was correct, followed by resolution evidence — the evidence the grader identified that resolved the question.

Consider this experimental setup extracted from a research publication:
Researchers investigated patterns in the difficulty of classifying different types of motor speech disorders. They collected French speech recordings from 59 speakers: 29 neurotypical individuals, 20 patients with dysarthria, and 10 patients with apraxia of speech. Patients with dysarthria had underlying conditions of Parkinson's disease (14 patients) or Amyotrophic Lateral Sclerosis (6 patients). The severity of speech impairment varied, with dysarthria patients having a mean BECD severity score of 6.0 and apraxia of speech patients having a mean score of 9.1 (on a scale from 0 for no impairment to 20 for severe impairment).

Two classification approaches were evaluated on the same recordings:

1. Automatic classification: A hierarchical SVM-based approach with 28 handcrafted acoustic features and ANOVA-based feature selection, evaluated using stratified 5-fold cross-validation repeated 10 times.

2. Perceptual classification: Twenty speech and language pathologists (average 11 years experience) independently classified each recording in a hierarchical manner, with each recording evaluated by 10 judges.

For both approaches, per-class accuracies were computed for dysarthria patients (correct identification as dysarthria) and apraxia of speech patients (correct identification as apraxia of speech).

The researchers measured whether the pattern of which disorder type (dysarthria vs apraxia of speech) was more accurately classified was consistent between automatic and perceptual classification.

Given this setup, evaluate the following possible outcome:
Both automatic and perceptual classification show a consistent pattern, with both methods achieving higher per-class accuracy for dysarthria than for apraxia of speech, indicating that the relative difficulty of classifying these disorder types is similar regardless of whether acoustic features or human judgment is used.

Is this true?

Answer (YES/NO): NO